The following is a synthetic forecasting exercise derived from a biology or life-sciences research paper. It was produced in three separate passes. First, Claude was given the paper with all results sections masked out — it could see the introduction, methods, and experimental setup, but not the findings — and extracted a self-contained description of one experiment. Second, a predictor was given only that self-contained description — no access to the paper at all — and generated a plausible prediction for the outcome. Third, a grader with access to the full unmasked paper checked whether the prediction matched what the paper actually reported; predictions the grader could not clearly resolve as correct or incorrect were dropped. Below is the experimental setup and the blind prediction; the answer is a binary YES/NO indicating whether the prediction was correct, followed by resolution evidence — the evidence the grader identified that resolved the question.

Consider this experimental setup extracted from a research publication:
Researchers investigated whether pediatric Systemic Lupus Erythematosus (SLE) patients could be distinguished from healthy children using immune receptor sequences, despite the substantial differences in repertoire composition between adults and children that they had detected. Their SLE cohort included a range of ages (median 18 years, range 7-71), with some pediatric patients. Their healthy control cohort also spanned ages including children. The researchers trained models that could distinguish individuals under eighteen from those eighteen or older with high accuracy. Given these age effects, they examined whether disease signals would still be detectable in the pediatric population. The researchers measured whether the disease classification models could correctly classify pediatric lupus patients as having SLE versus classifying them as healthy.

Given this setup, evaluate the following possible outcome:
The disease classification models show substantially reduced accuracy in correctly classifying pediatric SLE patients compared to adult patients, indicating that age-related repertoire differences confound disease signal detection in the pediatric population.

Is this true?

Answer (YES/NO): NO